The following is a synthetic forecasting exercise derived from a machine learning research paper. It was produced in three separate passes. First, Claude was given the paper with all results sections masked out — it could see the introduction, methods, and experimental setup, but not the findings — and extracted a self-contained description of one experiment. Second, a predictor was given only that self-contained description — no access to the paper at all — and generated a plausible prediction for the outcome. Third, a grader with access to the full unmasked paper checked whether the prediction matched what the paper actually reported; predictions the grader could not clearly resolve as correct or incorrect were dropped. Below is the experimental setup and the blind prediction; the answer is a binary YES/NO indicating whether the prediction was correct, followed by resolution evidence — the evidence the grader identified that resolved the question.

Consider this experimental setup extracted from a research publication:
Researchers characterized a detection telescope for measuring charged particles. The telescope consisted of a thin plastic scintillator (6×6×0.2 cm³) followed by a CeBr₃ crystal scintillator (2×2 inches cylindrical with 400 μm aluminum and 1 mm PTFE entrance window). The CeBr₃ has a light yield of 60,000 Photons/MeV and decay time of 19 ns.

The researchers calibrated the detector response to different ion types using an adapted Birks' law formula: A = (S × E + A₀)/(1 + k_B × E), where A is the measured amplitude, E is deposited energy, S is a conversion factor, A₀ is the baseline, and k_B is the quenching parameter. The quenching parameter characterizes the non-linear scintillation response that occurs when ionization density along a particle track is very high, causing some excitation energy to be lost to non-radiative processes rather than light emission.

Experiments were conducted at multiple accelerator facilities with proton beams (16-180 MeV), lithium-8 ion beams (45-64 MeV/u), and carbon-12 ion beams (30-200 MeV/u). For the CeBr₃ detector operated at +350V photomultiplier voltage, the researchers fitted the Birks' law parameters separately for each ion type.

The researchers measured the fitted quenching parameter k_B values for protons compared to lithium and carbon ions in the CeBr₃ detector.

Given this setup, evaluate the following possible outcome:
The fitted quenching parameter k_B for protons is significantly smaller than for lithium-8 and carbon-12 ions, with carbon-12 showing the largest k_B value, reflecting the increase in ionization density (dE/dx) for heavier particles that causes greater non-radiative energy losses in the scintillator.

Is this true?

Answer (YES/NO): NO